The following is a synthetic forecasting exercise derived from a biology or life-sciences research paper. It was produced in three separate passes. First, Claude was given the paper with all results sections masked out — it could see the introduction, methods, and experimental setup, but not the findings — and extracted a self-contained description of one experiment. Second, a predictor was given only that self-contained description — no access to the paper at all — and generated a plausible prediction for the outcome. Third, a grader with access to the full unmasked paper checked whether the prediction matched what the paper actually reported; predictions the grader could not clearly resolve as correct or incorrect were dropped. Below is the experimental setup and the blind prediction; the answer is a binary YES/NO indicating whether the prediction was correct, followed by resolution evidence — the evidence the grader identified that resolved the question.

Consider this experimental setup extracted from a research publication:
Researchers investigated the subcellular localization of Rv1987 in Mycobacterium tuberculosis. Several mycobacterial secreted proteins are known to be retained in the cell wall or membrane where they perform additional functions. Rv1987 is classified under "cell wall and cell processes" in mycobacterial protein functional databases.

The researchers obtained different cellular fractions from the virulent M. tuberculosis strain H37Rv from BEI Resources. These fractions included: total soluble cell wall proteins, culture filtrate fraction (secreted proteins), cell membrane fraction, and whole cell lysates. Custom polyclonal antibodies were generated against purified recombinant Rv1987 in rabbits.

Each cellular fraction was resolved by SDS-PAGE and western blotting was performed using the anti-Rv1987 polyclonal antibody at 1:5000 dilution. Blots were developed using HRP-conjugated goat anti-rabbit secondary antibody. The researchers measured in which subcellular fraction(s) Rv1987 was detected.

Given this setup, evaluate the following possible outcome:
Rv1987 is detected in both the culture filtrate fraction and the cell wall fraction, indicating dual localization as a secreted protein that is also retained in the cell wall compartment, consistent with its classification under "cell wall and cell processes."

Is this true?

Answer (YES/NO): YES